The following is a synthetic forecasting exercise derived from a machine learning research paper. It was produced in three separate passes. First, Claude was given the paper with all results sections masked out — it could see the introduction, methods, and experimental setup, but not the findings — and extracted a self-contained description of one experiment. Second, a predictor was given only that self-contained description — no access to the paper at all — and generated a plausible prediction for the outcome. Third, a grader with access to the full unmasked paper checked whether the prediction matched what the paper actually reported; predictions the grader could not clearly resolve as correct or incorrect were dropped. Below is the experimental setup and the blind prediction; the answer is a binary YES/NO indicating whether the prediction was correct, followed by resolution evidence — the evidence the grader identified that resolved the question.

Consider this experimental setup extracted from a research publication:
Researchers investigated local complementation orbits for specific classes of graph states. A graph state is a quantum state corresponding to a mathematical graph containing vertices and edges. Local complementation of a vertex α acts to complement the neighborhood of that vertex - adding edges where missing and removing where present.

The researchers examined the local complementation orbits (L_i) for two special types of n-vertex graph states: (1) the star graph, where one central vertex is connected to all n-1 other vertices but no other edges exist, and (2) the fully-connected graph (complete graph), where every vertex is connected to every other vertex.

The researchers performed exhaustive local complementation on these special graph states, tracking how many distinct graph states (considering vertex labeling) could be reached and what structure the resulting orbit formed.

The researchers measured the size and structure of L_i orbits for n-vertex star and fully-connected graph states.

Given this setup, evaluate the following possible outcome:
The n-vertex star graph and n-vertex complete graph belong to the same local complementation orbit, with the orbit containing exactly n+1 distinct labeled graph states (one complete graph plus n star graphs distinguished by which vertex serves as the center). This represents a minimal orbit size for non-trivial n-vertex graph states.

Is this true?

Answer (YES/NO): NO